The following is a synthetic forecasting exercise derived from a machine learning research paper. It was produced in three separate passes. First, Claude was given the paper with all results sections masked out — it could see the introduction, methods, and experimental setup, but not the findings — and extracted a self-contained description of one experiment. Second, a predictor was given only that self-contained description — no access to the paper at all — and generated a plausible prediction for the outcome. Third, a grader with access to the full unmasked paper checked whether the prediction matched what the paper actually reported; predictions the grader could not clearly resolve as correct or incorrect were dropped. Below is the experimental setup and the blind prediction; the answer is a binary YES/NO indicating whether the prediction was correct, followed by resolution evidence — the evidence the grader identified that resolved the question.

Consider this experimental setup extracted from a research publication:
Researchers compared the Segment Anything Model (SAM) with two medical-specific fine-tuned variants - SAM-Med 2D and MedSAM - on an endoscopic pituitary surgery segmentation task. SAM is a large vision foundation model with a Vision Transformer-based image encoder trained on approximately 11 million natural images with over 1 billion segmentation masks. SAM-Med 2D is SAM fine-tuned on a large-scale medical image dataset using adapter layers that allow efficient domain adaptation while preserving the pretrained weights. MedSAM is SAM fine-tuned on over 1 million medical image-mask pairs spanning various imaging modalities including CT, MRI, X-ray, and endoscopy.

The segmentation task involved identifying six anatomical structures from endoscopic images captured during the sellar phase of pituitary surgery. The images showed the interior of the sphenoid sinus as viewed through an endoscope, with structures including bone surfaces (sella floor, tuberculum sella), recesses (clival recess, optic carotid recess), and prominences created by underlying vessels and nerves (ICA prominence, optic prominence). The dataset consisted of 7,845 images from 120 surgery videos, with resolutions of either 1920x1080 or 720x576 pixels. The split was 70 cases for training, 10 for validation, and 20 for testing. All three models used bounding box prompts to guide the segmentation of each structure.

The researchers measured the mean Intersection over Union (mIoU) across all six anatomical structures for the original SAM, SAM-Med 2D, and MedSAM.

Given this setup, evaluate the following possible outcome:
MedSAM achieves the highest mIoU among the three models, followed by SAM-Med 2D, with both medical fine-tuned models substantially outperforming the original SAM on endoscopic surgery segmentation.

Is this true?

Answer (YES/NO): YES